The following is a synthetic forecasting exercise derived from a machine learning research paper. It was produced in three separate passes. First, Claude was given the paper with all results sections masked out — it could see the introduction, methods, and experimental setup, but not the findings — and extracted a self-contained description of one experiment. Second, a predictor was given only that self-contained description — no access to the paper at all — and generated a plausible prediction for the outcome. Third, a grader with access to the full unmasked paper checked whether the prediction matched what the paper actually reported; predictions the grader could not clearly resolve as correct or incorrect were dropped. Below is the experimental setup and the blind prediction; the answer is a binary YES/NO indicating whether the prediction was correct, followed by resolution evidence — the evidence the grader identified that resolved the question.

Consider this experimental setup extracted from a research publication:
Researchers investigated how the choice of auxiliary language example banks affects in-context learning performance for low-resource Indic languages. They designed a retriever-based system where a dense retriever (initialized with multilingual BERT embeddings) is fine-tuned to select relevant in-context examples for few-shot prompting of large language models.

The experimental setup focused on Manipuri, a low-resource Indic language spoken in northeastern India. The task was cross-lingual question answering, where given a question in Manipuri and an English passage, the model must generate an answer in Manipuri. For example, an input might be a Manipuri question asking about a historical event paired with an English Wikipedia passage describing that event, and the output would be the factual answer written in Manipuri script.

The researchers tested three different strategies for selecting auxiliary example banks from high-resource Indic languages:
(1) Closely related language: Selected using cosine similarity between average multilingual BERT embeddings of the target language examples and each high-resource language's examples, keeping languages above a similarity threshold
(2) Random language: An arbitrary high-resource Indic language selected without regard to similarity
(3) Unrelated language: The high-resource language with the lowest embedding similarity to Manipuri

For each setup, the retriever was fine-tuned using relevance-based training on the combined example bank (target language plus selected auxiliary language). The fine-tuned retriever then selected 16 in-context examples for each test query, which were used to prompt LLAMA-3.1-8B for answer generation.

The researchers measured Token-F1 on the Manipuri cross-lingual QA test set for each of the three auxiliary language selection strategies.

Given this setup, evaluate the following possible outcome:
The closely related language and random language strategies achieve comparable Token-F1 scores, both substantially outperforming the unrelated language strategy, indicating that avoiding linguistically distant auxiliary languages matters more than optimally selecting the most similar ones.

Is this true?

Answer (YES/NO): NO